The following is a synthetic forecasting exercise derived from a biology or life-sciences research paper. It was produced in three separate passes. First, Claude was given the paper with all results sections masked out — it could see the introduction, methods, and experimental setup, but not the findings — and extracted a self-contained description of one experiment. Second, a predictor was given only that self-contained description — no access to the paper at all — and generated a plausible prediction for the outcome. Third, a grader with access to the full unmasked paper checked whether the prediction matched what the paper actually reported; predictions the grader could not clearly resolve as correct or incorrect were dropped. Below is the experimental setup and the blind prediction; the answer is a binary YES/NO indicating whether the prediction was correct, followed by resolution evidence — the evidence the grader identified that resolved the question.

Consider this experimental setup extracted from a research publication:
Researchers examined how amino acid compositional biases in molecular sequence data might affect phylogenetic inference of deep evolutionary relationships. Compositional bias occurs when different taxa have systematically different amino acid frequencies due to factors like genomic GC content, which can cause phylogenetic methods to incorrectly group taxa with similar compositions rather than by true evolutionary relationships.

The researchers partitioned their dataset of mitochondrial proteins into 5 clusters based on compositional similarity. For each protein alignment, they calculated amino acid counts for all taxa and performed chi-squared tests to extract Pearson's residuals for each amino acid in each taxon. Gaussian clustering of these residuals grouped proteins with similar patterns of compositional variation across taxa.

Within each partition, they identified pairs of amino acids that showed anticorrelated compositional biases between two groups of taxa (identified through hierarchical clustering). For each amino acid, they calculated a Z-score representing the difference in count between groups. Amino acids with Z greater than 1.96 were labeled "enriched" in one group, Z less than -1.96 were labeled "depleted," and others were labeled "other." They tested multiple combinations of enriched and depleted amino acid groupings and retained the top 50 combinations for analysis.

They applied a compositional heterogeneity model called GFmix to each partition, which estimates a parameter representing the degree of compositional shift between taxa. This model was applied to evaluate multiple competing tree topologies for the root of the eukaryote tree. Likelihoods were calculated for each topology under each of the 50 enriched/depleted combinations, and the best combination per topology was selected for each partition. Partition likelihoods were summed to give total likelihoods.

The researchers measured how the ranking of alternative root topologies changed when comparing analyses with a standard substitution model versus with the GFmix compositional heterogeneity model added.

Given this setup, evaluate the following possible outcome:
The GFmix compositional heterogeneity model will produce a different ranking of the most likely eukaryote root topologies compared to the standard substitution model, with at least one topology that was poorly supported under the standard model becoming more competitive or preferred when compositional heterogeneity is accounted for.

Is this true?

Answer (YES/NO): NO